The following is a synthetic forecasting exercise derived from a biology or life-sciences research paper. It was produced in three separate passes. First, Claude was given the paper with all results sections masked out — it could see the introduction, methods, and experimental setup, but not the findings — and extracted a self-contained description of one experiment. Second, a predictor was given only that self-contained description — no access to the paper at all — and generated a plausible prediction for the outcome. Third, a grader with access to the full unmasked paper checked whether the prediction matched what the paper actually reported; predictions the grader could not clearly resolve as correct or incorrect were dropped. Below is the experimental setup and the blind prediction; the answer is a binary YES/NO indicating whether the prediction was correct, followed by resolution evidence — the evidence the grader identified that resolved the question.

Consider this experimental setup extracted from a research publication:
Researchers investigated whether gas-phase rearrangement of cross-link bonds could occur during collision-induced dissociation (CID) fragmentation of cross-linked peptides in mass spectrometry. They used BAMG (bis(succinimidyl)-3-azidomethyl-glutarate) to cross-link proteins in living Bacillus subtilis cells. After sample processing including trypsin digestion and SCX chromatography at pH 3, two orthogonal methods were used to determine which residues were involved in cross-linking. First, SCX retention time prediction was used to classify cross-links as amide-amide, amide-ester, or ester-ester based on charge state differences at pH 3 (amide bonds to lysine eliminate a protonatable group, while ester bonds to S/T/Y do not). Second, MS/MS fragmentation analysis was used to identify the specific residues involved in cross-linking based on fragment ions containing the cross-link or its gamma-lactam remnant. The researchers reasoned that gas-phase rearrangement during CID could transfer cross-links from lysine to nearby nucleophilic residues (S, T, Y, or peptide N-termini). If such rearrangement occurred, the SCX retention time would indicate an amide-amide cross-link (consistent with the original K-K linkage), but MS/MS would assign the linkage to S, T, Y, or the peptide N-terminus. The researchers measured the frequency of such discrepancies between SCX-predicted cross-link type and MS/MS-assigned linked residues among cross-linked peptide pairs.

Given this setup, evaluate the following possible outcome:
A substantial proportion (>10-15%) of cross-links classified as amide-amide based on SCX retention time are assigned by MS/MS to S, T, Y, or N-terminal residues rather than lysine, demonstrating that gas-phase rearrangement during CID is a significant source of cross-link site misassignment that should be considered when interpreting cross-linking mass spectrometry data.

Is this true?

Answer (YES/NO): NO